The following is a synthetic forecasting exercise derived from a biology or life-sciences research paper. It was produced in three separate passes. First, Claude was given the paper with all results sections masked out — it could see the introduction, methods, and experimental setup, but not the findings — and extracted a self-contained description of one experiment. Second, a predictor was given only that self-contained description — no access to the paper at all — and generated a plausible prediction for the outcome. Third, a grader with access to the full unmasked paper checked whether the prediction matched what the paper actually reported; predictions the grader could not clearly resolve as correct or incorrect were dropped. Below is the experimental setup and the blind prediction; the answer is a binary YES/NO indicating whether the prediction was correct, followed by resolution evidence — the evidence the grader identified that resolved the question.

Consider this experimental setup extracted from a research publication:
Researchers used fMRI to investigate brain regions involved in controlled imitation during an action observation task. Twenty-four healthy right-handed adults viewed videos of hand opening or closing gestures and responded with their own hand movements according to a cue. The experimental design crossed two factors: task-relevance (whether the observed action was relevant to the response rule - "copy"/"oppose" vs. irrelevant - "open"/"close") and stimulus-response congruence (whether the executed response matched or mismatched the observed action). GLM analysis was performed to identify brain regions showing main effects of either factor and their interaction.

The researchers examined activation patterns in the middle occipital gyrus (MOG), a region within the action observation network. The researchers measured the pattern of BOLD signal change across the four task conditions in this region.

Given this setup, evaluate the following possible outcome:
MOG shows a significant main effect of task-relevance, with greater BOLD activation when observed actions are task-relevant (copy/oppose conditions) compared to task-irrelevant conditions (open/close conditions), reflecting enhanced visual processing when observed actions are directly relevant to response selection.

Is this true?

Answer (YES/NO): NO